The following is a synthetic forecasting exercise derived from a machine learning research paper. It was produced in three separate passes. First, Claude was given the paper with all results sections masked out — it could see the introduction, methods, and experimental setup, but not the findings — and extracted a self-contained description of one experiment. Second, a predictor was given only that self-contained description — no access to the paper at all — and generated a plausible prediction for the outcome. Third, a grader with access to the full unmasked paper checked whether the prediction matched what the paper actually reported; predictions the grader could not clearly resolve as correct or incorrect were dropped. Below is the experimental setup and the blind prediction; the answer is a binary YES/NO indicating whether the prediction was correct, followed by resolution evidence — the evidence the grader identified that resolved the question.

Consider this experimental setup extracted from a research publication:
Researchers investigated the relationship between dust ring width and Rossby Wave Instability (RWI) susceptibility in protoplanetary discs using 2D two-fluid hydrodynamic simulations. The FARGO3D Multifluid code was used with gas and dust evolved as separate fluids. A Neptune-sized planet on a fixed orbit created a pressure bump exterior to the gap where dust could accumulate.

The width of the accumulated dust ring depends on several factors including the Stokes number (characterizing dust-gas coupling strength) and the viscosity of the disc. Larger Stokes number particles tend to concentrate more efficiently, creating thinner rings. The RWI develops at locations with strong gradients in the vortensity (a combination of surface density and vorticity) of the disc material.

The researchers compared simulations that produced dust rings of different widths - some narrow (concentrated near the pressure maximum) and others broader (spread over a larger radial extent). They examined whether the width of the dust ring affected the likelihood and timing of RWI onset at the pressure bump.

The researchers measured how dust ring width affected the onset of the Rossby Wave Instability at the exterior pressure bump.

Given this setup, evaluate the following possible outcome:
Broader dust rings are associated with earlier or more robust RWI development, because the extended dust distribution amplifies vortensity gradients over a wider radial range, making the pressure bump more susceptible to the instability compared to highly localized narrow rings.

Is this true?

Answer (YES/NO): NO